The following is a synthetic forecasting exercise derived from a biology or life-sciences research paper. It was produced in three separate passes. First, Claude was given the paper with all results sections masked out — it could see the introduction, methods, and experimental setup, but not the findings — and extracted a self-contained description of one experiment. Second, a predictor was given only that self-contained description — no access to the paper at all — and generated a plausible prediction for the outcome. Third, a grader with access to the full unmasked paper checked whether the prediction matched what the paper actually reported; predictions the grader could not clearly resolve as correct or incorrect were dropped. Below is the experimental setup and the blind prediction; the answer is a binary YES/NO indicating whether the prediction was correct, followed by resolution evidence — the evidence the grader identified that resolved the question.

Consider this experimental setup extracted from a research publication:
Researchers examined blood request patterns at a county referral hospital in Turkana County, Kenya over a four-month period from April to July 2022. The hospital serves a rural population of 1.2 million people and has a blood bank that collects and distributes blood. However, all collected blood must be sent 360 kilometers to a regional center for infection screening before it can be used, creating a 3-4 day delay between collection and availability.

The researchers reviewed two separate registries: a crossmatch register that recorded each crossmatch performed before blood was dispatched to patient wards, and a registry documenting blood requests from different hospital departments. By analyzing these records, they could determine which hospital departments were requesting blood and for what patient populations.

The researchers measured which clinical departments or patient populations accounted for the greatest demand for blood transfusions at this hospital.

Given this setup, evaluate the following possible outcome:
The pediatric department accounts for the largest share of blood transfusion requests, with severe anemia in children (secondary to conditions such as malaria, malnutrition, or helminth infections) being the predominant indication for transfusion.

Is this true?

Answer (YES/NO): NO